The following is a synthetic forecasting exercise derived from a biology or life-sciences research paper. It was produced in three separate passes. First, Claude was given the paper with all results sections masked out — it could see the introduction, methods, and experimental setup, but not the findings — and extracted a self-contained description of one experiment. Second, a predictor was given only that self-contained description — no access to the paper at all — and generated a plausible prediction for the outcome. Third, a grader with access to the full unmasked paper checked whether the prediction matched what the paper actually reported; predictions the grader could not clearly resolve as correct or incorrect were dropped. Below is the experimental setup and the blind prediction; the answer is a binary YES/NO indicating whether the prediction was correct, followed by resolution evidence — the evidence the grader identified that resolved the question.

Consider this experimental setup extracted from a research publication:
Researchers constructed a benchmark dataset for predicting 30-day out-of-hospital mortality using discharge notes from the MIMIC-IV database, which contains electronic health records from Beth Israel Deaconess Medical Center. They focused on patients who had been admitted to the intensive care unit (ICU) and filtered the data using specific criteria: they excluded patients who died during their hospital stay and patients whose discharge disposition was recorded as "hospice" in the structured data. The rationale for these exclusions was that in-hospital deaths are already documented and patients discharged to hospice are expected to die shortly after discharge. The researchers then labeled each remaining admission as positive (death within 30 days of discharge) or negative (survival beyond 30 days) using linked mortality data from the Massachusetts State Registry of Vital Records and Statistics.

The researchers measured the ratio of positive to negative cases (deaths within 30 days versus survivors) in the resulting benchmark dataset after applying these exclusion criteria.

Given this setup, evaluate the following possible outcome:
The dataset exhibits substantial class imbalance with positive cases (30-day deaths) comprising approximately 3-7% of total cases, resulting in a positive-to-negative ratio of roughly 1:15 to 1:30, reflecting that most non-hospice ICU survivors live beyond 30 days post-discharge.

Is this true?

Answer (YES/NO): YES